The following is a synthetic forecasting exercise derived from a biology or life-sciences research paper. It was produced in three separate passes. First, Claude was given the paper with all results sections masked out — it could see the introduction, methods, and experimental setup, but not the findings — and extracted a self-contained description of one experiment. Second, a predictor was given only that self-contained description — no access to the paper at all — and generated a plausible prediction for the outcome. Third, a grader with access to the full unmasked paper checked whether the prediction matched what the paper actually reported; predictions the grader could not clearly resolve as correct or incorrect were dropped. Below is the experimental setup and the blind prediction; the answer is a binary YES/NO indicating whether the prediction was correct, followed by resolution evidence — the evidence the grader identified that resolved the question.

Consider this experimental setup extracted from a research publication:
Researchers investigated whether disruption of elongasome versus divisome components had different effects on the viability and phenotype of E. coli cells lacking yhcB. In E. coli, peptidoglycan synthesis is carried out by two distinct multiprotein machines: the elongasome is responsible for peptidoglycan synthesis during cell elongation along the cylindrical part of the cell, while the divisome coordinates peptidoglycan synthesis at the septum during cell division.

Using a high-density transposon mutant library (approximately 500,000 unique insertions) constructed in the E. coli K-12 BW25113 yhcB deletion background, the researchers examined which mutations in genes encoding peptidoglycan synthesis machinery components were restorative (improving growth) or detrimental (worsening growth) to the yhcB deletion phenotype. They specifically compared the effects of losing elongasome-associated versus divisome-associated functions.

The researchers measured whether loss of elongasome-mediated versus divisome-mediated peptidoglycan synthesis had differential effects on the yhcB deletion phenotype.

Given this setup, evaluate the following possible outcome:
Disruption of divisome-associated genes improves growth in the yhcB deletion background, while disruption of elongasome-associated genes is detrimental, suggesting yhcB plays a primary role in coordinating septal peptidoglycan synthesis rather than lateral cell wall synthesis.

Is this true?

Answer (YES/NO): NO